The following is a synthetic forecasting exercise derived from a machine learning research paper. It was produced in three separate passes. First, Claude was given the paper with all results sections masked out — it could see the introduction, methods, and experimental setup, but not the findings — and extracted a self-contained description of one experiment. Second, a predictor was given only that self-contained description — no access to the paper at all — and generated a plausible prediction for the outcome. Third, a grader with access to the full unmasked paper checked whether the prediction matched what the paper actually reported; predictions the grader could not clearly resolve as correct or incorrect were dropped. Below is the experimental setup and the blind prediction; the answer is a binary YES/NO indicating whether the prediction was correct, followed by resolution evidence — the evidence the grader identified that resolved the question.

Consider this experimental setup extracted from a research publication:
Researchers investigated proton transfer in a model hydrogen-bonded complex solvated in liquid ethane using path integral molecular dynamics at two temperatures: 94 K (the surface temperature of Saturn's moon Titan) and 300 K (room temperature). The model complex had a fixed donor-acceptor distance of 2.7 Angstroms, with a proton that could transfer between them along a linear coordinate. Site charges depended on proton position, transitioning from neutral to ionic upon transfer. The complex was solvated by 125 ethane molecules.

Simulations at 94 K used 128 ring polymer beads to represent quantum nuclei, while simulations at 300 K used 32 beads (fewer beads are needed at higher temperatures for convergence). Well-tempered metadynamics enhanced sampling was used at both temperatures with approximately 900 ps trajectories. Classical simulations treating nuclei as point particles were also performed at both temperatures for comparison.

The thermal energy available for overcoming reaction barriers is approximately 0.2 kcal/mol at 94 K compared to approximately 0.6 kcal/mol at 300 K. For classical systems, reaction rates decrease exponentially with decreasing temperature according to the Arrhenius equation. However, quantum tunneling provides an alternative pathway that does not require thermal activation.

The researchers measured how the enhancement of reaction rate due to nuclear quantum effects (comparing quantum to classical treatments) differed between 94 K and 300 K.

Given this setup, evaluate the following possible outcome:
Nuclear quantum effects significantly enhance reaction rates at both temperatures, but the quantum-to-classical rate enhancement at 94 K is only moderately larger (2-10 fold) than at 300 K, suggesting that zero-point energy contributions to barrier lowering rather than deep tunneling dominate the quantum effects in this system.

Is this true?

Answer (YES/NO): NO